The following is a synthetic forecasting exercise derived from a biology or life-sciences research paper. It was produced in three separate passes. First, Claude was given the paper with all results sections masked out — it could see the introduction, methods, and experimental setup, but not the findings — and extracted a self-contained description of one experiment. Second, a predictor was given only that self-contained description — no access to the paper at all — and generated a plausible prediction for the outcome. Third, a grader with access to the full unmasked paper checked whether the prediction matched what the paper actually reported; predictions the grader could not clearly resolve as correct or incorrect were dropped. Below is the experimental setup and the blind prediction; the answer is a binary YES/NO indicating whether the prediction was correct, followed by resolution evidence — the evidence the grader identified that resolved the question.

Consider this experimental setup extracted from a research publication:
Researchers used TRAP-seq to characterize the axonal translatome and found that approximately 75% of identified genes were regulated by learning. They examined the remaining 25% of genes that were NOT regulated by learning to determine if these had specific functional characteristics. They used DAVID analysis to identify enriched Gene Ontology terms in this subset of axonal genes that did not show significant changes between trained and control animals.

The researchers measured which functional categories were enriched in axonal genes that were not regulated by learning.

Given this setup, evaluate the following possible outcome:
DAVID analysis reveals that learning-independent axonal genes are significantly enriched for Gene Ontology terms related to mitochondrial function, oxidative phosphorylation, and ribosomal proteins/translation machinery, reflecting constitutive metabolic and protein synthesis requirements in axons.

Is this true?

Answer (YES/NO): NO